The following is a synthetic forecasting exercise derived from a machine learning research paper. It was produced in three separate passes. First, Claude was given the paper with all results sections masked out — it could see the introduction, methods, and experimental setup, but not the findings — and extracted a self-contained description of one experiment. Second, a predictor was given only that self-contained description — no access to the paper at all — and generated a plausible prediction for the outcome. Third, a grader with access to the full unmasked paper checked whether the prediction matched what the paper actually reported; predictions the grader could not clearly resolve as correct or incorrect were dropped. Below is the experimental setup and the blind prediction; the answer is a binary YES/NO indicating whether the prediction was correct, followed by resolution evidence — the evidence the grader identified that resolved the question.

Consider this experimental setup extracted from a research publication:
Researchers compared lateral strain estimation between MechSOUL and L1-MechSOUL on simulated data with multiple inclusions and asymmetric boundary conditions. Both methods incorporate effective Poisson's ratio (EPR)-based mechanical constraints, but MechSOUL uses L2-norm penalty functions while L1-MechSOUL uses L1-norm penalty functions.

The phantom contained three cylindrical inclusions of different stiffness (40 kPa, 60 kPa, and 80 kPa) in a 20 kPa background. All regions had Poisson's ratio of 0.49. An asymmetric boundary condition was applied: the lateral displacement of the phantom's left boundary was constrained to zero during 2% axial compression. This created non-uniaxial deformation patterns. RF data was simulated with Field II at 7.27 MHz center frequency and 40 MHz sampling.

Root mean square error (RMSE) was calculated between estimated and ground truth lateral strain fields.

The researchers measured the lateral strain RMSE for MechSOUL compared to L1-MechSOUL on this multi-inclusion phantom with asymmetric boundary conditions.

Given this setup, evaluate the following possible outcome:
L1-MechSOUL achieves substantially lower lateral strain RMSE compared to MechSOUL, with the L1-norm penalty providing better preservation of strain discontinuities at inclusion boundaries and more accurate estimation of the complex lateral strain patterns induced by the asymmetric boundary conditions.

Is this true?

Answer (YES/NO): NO